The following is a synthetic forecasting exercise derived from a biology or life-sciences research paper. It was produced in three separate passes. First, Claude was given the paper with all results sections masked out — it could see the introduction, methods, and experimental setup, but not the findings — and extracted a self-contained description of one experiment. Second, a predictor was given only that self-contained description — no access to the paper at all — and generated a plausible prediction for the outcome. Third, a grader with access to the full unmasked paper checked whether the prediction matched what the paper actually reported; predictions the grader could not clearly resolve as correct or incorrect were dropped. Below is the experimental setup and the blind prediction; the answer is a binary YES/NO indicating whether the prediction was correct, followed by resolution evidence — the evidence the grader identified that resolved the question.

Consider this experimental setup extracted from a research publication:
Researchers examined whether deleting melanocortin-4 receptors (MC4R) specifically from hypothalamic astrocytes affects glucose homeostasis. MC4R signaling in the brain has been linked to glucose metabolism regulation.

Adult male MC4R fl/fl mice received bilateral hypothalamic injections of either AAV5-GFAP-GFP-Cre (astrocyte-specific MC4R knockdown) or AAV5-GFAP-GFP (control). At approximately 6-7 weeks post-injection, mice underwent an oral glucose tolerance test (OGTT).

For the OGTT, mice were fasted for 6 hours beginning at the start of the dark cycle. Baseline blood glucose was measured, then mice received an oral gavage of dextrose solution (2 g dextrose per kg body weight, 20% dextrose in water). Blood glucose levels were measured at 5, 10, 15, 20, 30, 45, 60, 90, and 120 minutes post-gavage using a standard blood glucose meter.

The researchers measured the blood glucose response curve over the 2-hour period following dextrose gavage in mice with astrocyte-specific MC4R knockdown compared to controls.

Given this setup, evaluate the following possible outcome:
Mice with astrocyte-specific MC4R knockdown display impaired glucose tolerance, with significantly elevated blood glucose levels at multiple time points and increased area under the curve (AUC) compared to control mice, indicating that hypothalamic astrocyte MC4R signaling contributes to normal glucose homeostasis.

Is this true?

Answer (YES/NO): NO